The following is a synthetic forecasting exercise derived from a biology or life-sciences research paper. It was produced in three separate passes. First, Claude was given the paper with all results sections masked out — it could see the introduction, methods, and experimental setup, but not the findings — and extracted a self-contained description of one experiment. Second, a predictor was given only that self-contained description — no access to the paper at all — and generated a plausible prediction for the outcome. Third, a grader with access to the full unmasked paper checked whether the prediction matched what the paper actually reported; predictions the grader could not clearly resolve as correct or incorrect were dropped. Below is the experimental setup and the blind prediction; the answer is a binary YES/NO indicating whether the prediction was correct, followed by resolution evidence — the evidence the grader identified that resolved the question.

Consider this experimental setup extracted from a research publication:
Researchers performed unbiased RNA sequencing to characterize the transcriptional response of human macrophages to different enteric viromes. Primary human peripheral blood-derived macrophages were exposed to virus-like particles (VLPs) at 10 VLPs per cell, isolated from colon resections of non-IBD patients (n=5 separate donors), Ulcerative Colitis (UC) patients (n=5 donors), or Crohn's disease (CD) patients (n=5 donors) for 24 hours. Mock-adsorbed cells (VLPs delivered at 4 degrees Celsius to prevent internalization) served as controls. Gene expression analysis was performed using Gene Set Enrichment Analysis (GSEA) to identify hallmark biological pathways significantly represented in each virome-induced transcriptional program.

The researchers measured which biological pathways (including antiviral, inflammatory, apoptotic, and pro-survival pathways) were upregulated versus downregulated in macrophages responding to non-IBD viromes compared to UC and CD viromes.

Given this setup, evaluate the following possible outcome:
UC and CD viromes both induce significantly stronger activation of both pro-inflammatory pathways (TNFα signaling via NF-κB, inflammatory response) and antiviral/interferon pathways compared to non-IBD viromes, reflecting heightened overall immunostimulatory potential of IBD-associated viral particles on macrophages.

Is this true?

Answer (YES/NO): NO